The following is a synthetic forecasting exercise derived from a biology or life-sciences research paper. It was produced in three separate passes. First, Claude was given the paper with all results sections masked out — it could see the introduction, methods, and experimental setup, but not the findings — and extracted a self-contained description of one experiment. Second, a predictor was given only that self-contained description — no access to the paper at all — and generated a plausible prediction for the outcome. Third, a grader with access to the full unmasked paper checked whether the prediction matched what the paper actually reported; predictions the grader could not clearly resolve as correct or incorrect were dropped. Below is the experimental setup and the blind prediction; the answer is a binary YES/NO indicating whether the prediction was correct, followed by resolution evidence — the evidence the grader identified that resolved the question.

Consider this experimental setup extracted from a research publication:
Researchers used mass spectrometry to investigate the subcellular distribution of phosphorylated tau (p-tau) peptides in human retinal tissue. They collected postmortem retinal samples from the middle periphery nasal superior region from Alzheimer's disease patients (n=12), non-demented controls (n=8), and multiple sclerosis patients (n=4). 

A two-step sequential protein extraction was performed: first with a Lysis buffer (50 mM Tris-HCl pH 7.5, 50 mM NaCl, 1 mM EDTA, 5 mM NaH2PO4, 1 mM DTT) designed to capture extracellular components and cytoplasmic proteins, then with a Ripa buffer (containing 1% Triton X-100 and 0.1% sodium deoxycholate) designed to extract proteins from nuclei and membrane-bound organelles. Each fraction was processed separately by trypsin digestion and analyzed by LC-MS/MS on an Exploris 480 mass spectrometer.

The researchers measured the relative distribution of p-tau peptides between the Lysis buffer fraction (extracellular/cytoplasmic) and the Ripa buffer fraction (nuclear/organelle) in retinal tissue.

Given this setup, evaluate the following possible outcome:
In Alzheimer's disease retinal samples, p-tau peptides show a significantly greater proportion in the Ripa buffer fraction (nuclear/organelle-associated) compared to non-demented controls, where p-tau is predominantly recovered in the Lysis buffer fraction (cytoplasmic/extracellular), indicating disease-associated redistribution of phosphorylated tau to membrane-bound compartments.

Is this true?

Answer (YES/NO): NO